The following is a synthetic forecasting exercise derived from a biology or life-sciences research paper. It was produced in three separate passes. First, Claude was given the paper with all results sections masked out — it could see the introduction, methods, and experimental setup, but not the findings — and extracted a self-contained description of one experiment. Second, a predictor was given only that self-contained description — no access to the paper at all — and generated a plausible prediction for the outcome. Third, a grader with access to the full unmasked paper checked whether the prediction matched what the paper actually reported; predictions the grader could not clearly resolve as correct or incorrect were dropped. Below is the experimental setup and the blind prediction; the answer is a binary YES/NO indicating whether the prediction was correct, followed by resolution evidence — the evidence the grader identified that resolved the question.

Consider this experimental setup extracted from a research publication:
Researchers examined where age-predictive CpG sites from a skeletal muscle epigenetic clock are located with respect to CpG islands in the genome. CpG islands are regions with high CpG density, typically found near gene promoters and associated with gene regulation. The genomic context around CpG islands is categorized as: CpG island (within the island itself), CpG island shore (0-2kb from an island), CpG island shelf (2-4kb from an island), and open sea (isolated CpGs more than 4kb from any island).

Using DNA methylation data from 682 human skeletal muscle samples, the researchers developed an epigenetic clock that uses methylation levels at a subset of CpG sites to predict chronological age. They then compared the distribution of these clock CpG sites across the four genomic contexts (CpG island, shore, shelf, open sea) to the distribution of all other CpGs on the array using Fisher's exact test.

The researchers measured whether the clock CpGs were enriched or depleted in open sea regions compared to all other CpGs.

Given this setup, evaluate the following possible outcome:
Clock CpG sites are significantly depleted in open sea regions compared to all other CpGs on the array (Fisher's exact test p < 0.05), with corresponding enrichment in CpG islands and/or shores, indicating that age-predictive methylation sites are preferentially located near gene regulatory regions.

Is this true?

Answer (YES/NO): NO